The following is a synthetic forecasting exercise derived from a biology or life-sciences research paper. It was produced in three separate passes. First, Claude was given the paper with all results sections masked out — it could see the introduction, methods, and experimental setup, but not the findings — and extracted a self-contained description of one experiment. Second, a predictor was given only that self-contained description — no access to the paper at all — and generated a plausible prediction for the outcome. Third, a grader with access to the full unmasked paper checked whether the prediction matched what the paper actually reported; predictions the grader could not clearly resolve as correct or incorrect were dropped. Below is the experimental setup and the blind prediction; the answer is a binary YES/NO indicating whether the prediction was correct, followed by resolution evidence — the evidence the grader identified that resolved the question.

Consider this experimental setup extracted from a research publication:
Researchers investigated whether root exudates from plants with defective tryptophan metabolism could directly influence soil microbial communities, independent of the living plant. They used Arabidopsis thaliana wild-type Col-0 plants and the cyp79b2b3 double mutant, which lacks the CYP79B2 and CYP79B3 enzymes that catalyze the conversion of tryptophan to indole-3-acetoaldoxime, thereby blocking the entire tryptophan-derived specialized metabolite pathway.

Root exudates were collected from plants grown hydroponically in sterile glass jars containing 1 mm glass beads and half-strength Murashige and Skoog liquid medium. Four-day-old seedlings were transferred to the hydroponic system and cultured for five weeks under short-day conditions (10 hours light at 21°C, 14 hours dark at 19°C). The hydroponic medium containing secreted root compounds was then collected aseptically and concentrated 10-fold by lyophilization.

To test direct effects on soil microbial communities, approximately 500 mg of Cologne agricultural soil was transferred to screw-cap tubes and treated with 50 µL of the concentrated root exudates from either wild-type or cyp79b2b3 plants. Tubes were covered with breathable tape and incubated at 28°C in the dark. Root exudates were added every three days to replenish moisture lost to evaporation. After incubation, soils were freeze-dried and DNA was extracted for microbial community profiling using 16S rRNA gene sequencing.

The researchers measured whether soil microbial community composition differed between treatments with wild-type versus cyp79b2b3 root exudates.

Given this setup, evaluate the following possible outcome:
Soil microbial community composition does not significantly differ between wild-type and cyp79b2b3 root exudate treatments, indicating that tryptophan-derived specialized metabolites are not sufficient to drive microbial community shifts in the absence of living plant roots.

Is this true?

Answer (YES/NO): NO